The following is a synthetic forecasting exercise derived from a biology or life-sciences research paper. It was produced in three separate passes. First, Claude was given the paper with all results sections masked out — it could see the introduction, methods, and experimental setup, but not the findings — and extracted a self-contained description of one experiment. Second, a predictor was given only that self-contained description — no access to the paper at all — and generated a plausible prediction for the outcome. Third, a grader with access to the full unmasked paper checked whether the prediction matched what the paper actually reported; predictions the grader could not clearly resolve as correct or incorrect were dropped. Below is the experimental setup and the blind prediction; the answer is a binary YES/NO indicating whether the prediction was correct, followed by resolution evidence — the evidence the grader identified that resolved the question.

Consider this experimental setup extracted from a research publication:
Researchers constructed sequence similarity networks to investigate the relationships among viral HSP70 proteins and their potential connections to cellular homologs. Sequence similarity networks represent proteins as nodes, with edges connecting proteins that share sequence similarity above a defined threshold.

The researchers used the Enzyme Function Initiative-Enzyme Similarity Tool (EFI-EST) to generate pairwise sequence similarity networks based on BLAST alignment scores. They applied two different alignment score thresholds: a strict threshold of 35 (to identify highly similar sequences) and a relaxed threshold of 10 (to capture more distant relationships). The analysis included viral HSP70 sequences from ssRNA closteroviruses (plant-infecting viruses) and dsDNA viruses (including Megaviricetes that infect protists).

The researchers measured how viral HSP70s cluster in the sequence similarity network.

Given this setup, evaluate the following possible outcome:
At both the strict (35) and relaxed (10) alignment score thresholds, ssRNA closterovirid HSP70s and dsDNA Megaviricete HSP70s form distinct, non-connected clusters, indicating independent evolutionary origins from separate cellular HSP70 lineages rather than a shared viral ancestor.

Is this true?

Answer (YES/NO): NO